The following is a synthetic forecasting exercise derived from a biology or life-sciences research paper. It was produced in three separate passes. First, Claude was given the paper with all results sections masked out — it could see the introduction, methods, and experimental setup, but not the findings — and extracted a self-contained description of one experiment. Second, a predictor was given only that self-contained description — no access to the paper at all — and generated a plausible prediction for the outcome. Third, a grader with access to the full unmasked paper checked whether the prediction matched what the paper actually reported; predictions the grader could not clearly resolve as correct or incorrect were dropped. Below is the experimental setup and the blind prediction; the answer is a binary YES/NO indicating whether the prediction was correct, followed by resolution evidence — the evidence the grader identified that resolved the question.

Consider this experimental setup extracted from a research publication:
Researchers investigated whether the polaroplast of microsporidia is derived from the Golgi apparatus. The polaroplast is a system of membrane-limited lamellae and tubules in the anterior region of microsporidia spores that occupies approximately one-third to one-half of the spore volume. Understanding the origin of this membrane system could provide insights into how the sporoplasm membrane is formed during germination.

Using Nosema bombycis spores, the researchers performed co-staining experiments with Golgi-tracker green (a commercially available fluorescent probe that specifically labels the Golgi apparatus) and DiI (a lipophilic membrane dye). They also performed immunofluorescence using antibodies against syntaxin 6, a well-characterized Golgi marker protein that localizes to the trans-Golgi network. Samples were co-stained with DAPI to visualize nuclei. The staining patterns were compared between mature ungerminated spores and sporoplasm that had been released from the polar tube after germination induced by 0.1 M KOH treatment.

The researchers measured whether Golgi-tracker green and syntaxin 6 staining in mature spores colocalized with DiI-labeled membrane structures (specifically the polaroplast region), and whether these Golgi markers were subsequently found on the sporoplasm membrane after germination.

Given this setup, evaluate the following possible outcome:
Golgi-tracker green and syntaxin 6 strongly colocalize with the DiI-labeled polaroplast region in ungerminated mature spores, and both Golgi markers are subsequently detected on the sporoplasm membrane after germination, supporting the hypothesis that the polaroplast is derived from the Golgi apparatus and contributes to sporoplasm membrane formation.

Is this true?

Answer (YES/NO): NO